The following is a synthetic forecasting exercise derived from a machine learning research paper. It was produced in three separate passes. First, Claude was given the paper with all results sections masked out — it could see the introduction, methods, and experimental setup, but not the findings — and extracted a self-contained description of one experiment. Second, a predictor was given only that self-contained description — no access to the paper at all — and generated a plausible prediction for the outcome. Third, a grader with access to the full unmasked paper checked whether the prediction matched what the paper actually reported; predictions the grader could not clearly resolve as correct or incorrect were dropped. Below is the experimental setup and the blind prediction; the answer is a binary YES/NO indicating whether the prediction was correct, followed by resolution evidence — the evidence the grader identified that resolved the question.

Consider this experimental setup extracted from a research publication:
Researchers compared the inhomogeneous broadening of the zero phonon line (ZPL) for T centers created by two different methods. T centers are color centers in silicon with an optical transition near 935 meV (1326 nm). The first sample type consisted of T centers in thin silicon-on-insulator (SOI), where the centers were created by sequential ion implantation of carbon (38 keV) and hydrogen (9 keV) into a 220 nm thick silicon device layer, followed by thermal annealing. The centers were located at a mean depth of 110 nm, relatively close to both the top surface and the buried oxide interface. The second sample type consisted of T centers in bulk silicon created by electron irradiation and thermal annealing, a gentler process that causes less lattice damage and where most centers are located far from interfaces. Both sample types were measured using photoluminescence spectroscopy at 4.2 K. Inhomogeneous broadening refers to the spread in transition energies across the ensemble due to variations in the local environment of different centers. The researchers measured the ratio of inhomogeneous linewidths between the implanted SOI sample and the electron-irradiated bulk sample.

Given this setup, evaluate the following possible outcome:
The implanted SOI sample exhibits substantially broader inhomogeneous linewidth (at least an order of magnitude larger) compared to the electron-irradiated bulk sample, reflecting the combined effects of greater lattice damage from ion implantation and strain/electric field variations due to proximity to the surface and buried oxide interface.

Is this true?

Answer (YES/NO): NO